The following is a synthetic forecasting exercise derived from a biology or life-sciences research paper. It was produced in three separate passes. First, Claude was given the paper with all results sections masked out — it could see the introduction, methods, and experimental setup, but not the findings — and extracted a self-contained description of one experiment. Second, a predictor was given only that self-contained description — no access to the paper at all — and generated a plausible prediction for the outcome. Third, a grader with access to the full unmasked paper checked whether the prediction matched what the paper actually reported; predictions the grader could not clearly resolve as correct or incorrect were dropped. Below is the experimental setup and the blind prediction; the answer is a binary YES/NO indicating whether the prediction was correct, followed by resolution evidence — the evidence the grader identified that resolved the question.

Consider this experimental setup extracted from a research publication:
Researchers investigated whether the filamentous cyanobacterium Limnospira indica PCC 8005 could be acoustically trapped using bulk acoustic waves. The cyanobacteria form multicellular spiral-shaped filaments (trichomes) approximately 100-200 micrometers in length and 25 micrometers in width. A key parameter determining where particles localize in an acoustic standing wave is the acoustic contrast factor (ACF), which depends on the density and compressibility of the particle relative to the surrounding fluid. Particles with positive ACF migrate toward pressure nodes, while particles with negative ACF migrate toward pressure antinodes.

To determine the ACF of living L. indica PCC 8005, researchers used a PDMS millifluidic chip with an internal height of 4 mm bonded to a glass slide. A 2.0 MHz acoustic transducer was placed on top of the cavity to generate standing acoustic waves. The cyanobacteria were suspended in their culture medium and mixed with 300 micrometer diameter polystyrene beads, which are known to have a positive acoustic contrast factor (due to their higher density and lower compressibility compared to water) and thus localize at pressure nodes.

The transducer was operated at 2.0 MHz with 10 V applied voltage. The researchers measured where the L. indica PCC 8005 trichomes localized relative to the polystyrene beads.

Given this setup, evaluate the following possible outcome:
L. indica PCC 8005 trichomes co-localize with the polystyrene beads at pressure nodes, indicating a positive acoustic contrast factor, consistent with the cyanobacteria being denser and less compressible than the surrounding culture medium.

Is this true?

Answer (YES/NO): YES